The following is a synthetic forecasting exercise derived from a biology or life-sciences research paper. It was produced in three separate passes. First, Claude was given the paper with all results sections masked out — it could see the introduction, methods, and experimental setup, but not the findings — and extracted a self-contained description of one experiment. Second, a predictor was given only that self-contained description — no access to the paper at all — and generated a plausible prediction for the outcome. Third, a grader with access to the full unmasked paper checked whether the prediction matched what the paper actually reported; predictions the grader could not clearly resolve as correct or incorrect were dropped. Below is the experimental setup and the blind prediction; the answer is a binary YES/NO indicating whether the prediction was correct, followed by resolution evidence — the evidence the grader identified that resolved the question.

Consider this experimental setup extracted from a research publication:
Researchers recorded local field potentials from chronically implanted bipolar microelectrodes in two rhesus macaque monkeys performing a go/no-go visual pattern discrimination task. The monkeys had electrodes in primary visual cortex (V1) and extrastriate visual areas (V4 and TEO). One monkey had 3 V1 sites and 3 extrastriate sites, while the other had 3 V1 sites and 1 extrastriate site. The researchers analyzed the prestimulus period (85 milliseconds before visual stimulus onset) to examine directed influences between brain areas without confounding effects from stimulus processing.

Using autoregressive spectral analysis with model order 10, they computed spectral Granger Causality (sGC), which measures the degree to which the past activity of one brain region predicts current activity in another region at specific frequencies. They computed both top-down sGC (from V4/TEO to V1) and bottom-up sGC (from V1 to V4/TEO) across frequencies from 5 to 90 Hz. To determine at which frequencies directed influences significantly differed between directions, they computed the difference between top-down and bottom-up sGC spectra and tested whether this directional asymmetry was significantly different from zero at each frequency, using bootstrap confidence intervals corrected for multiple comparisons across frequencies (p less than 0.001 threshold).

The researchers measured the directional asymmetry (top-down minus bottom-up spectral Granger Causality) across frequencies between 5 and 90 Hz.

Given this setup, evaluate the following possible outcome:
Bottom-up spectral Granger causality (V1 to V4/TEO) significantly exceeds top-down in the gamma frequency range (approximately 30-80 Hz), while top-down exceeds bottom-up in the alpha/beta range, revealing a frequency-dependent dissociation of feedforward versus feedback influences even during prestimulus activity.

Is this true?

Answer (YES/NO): NO